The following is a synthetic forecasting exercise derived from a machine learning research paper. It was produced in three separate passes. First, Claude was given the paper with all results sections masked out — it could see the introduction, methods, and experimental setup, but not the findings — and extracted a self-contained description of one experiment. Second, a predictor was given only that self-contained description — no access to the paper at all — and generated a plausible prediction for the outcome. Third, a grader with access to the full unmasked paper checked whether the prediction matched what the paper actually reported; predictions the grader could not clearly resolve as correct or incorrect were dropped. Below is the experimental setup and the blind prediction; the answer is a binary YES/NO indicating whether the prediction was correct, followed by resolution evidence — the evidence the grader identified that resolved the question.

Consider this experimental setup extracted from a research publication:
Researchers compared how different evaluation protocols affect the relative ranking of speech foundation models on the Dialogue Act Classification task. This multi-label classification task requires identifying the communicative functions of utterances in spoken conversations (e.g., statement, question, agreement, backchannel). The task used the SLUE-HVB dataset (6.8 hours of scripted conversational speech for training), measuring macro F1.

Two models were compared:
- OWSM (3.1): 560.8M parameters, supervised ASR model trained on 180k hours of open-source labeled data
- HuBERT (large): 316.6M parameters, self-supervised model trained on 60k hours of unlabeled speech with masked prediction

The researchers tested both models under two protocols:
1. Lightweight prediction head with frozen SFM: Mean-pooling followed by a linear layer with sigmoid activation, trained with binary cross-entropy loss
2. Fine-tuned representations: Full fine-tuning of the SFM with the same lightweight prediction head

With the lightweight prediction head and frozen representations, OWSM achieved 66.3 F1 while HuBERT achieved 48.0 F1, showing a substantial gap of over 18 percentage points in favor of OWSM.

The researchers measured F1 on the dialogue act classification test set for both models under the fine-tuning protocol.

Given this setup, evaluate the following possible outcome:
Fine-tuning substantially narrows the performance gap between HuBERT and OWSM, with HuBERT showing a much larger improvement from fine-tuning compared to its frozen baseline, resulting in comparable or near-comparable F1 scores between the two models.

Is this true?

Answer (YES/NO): YES